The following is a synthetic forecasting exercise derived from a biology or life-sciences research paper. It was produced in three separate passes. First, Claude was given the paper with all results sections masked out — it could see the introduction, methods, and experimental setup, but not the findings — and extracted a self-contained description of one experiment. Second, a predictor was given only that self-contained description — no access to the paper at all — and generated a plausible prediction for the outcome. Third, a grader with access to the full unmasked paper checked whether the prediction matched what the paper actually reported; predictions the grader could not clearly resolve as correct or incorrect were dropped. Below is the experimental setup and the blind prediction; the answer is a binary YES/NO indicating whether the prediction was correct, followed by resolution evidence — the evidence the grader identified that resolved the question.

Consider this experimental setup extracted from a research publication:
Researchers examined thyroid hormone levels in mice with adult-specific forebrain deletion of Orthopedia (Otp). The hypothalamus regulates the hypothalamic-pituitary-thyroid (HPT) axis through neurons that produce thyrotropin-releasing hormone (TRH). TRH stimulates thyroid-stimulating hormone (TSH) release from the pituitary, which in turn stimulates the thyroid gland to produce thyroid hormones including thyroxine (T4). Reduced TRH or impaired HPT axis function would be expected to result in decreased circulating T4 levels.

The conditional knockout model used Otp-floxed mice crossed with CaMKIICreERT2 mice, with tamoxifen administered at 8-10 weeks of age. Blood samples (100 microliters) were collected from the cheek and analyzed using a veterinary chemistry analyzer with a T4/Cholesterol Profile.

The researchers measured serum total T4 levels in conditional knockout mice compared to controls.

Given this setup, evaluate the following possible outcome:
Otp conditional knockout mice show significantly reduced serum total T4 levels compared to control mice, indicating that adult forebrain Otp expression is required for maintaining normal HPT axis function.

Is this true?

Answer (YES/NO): YES